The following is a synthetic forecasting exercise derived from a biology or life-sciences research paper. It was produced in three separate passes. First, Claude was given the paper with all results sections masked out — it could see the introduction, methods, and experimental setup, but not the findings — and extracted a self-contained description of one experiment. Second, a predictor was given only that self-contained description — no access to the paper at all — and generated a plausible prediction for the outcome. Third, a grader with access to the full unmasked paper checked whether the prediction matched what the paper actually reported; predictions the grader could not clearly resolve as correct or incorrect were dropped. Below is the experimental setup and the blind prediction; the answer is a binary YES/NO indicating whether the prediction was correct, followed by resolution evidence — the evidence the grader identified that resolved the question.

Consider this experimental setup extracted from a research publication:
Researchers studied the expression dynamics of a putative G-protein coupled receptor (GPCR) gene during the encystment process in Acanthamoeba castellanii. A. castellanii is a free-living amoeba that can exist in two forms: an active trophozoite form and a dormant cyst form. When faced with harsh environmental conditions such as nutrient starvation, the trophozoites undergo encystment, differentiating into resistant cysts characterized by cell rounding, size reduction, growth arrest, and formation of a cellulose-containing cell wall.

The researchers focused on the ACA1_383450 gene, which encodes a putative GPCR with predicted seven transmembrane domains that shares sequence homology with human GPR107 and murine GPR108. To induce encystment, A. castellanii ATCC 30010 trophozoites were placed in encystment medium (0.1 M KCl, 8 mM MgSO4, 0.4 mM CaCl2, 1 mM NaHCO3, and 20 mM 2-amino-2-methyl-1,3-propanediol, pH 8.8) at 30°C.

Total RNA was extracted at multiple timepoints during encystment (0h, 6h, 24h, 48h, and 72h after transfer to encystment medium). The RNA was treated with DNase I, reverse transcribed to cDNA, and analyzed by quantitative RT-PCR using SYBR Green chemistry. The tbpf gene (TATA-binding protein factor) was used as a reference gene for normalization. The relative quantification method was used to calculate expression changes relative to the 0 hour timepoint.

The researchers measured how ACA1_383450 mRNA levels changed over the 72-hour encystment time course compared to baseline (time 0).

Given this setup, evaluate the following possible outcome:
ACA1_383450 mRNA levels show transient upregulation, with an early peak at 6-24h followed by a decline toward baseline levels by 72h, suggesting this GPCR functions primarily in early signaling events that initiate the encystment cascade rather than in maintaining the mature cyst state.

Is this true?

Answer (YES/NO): NO